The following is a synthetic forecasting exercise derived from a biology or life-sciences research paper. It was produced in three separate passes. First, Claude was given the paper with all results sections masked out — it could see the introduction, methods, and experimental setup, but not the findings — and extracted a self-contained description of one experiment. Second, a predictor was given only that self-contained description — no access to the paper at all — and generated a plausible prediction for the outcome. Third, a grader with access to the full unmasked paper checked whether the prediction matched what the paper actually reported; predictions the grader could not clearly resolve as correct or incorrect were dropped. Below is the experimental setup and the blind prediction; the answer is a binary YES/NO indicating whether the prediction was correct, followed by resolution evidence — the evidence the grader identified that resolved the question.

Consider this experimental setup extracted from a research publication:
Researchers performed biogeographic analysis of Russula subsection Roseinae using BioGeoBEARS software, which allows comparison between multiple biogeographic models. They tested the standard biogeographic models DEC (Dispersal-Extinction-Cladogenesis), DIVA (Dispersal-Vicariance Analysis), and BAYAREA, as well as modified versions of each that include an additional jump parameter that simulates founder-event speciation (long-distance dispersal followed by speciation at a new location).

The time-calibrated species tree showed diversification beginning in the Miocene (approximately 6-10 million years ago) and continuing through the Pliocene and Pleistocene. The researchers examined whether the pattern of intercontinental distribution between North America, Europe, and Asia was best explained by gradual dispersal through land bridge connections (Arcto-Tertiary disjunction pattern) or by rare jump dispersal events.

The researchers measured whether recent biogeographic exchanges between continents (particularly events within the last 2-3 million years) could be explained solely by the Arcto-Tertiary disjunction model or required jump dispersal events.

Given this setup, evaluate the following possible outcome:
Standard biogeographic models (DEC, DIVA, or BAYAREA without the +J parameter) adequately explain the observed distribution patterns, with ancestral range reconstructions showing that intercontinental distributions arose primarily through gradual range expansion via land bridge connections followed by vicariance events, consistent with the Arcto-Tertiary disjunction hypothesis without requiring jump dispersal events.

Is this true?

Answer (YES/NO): NO